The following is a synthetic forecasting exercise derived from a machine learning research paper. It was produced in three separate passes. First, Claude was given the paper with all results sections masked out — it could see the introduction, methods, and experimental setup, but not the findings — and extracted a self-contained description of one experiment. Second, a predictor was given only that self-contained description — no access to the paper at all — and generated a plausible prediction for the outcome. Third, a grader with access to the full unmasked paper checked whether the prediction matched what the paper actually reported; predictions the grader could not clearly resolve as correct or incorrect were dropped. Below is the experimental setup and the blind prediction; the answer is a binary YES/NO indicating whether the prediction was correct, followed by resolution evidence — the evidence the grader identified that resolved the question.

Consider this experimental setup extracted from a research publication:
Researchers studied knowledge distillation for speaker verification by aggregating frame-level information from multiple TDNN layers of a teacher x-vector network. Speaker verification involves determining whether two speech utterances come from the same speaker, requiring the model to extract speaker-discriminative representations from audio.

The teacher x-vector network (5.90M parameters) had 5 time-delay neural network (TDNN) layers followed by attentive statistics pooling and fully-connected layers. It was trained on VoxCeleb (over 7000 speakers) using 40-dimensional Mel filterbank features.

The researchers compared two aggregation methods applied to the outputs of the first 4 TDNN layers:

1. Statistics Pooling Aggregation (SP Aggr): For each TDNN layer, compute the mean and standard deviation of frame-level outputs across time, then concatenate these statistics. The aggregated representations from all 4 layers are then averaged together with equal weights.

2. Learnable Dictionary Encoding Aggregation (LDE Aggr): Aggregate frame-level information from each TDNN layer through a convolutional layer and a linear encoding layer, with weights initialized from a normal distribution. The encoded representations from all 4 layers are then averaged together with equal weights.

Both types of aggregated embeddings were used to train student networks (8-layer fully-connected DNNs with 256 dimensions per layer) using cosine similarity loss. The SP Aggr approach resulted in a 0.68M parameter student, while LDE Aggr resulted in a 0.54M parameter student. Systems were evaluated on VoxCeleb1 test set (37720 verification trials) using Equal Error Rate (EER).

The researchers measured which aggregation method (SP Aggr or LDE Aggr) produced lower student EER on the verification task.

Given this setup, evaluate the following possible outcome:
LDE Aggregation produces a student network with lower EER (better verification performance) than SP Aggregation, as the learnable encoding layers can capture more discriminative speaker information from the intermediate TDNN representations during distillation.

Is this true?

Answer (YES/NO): NO